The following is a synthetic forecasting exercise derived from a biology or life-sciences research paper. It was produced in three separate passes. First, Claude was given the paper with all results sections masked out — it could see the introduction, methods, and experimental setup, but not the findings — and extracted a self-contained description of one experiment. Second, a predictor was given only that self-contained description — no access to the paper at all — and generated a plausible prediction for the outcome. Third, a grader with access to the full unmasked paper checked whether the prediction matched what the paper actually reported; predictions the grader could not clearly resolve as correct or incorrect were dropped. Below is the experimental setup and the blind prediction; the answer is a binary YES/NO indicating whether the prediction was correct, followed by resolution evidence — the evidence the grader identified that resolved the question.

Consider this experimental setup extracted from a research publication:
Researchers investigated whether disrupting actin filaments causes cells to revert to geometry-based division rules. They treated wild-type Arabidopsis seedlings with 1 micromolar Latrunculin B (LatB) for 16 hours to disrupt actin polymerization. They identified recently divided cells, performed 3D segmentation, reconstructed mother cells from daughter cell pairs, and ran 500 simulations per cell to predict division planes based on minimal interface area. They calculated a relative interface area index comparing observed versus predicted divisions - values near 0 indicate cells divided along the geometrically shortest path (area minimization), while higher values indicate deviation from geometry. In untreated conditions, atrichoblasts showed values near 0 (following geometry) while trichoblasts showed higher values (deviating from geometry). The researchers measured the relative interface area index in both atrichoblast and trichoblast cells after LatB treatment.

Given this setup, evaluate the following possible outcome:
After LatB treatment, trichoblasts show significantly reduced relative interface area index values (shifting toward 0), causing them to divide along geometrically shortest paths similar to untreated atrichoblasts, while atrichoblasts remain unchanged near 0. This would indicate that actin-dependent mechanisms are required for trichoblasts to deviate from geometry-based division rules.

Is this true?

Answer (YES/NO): YES